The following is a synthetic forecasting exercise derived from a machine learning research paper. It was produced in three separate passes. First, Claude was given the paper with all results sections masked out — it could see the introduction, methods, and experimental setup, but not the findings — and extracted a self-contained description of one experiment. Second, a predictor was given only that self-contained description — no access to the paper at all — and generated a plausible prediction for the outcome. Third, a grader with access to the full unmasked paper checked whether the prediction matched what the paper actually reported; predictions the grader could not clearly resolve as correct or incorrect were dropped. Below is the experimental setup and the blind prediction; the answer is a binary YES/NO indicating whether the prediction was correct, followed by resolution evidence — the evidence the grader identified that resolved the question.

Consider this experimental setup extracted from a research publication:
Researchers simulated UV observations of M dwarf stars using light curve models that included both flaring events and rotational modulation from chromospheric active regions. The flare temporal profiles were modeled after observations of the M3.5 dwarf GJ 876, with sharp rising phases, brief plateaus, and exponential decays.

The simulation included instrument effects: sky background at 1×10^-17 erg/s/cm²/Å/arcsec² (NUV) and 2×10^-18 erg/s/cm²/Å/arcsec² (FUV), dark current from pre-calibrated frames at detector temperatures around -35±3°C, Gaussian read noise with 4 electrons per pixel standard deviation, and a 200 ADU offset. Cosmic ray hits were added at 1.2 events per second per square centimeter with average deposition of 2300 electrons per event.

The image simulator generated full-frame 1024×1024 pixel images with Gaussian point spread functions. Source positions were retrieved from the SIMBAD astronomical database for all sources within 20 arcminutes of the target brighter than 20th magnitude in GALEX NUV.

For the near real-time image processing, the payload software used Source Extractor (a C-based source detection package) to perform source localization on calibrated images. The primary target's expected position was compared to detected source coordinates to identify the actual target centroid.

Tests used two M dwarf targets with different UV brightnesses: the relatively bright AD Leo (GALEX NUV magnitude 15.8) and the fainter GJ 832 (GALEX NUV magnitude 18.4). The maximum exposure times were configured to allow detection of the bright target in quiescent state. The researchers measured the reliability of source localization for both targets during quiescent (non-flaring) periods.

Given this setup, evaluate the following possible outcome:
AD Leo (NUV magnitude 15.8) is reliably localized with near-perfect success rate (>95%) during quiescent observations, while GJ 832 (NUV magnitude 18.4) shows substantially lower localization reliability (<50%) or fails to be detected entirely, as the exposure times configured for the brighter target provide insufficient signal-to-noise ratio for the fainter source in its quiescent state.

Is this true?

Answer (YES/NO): YES